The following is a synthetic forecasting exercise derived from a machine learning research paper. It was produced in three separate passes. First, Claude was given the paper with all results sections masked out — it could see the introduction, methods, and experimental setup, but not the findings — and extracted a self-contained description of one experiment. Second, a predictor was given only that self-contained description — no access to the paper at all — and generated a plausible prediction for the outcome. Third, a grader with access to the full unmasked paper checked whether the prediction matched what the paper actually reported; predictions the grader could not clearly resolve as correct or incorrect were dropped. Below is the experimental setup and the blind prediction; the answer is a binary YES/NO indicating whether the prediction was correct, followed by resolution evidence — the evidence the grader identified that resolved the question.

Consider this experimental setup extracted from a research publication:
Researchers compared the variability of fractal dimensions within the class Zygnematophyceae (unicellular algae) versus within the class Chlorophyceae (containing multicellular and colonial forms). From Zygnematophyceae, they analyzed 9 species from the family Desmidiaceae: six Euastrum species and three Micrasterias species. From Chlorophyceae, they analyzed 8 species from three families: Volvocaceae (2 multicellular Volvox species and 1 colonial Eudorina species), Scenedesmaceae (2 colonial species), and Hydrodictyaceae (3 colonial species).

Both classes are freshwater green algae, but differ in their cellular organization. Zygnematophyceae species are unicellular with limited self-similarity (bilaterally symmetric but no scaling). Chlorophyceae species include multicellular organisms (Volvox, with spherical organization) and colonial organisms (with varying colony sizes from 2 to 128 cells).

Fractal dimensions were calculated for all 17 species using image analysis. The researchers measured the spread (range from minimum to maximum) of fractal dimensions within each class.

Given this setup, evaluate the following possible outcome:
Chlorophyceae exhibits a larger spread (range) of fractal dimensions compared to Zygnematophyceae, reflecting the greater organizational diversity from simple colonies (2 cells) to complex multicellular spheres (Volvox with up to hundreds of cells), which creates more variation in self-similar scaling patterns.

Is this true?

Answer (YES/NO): YES